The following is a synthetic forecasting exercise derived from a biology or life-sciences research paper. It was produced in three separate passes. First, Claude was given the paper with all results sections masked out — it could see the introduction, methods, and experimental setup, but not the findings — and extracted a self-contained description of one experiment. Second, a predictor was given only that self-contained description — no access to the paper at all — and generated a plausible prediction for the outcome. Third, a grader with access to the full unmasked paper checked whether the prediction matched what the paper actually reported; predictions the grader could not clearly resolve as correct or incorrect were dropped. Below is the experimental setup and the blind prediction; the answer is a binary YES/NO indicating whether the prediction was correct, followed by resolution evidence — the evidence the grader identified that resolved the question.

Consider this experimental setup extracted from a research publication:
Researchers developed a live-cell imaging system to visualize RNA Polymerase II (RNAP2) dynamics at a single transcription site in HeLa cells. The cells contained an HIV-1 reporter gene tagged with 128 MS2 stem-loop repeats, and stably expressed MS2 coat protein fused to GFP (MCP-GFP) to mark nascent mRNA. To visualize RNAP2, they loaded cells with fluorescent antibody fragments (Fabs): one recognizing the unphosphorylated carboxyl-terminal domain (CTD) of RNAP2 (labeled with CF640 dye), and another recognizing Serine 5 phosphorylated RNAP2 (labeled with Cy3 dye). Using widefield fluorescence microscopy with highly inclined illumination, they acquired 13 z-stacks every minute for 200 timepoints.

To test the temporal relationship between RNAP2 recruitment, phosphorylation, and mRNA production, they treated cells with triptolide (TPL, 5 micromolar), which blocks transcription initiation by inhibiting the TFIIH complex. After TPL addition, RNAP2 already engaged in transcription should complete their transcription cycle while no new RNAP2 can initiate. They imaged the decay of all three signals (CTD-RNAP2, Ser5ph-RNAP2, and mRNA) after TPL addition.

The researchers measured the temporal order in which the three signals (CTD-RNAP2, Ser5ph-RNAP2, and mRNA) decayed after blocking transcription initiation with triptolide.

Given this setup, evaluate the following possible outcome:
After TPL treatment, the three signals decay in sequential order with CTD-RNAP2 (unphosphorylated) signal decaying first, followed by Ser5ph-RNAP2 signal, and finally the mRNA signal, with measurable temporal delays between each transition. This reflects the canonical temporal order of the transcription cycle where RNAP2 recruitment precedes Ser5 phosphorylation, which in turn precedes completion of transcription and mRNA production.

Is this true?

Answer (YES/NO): YES